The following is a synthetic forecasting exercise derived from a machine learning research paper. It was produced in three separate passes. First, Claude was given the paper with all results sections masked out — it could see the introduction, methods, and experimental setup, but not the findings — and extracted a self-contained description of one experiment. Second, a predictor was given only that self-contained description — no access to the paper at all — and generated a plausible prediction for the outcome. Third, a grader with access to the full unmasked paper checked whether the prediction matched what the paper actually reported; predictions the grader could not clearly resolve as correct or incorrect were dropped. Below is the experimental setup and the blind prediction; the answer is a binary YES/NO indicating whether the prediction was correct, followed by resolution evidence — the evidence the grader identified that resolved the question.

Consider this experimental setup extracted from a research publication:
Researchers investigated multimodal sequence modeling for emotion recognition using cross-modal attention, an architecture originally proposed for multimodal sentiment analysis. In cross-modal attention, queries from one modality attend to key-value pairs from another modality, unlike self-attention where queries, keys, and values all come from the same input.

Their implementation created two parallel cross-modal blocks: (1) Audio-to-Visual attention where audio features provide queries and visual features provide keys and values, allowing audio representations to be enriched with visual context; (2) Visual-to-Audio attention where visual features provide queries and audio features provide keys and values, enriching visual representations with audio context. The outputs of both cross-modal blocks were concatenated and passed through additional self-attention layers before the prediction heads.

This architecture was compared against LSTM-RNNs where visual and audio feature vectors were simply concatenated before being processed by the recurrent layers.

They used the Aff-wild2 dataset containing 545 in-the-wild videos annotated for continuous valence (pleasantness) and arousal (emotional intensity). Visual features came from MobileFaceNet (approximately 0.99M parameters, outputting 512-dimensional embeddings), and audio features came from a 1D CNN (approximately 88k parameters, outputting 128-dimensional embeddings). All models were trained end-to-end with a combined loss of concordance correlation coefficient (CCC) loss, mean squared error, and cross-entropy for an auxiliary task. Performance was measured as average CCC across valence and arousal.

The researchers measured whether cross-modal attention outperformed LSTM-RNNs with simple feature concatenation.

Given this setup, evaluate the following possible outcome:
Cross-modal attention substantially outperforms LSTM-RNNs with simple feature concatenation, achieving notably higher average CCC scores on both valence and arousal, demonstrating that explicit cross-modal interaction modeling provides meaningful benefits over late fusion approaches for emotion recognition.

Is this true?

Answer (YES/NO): NO